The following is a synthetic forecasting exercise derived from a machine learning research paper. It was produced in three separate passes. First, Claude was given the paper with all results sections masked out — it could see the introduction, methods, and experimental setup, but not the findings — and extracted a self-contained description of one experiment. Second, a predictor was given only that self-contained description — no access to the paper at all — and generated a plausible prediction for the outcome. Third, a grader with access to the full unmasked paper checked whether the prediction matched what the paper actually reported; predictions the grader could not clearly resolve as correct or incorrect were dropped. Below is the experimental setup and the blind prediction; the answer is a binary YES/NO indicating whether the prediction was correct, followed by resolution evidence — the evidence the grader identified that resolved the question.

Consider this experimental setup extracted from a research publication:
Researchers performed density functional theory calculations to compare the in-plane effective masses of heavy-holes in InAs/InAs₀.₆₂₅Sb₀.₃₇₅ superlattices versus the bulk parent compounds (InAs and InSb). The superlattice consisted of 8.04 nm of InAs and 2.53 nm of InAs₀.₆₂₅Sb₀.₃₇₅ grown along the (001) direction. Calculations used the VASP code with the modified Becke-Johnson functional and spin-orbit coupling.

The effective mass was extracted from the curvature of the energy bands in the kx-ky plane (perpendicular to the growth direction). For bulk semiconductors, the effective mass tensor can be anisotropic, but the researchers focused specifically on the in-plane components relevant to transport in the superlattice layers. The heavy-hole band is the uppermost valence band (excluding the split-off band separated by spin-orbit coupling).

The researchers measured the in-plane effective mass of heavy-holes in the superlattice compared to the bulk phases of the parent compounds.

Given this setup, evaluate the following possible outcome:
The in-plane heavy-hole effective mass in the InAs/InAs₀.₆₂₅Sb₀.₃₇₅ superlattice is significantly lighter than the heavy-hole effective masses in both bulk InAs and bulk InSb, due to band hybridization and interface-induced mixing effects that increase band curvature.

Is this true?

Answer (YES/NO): YES